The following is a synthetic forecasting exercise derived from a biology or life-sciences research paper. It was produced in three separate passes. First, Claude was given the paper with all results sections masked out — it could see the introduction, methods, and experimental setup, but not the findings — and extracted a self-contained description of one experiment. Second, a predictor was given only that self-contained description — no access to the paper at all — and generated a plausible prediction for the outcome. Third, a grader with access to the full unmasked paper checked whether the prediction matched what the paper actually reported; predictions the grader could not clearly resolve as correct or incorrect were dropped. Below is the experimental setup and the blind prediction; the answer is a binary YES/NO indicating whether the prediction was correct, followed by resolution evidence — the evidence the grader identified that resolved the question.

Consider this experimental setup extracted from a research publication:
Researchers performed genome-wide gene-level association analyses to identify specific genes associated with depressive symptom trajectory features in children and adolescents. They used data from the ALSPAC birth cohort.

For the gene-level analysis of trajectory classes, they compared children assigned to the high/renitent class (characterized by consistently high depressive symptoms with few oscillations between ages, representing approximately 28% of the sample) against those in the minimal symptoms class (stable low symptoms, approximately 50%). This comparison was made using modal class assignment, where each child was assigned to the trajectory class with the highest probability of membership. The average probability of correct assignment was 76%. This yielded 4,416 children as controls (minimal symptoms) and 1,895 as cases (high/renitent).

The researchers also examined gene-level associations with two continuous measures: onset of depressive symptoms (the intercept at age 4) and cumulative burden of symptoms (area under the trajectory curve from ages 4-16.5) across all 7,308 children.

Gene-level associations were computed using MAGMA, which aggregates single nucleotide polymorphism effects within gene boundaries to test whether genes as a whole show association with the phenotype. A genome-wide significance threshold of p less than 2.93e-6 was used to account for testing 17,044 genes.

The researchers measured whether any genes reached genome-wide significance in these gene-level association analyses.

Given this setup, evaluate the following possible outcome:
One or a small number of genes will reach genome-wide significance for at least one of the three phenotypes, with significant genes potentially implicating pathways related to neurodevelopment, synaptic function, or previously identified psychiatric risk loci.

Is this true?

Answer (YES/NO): NO